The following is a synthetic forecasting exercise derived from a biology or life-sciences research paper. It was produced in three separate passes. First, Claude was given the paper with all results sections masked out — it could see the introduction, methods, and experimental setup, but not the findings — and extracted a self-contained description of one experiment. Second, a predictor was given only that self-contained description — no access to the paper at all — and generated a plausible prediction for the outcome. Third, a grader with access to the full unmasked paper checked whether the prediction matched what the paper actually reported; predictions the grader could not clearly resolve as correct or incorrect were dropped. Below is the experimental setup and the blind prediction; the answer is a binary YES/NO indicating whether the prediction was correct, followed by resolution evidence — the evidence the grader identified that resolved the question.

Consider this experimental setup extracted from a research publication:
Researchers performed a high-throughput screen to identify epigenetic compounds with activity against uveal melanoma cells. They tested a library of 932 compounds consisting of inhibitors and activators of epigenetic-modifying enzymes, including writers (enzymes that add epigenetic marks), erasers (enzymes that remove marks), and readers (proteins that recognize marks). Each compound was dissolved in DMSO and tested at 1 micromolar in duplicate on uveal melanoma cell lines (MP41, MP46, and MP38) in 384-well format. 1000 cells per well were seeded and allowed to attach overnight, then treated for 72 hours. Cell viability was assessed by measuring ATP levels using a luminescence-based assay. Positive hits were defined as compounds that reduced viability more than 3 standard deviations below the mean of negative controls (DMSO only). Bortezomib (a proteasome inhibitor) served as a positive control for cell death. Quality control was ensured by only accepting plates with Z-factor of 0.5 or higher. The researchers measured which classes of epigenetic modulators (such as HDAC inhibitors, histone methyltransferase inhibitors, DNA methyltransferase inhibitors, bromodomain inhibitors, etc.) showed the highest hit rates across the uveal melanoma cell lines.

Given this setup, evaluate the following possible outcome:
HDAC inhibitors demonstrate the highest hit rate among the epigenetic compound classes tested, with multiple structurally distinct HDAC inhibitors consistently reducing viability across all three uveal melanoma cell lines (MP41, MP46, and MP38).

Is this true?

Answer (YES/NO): NO